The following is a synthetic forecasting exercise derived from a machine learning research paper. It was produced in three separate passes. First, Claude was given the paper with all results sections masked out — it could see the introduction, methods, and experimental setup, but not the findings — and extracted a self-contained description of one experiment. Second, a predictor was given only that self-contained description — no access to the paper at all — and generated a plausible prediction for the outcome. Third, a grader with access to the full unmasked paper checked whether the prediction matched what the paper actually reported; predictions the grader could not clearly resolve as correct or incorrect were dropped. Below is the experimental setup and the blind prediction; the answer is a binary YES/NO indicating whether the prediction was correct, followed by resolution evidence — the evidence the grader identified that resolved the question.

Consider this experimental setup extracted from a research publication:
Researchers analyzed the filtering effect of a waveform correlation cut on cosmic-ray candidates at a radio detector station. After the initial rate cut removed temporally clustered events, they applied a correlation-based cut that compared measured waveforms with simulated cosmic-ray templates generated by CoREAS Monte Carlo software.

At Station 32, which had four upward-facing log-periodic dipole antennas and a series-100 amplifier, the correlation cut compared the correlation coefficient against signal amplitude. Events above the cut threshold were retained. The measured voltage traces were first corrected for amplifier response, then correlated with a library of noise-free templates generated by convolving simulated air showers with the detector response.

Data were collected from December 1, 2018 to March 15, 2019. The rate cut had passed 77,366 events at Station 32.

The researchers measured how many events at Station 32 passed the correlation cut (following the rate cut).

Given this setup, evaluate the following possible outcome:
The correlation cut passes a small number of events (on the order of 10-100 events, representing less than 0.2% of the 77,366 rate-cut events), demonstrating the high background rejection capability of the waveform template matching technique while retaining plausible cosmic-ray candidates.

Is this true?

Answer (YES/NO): NO